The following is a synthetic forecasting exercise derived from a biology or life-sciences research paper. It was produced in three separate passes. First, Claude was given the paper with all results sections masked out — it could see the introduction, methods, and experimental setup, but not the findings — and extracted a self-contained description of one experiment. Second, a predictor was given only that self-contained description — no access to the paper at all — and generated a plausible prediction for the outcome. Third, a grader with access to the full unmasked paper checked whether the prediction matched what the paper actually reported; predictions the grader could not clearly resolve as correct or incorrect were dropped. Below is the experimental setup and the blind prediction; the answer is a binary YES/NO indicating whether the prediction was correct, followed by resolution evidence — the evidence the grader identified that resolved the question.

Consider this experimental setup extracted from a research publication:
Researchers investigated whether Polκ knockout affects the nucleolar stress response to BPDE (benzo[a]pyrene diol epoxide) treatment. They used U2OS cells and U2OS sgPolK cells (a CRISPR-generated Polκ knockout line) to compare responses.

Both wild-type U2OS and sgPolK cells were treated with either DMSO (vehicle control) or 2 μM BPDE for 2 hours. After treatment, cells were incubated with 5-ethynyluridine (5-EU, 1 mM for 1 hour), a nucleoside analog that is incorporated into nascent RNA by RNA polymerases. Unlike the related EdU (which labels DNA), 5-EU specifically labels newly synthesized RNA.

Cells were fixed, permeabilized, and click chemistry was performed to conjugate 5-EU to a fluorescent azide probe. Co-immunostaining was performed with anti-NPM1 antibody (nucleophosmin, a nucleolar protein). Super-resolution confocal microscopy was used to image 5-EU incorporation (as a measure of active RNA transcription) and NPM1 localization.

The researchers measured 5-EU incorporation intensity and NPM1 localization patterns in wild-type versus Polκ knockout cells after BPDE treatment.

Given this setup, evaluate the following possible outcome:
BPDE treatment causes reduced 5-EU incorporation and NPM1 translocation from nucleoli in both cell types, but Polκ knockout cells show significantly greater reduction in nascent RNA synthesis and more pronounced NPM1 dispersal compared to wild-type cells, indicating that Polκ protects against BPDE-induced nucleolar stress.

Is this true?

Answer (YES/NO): YES